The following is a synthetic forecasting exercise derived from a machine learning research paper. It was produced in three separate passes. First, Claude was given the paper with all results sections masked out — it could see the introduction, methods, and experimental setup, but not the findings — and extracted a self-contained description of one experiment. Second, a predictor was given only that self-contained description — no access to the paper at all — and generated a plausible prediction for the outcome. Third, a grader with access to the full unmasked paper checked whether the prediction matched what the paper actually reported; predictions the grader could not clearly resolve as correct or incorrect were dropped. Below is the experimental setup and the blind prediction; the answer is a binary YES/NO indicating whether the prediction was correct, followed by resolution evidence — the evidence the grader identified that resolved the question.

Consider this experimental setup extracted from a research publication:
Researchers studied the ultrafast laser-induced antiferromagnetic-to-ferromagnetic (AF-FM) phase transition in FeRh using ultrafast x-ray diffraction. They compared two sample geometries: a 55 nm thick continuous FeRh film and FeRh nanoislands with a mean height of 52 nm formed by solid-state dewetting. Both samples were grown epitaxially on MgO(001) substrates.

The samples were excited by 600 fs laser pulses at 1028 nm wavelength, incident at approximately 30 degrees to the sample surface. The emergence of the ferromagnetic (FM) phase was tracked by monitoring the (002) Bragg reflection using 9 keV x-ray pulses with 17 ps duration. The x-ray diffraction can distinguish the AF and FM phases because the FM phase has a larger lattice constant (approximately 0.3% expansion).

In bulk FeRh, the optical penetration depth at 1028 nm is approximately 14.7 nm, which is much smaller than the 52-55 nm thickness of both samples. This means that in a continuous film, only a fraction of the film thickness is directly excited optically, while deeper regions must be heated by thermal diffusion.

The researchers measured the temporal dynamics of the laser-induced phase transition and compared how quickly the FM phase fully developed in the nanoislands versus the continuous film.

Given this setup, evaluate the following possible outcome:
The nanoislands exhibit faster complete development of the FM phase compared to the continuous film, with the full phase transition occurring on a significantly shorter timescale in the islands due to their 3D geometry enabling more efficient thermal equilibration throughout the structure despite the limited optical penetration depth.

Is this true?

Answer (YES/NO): NO